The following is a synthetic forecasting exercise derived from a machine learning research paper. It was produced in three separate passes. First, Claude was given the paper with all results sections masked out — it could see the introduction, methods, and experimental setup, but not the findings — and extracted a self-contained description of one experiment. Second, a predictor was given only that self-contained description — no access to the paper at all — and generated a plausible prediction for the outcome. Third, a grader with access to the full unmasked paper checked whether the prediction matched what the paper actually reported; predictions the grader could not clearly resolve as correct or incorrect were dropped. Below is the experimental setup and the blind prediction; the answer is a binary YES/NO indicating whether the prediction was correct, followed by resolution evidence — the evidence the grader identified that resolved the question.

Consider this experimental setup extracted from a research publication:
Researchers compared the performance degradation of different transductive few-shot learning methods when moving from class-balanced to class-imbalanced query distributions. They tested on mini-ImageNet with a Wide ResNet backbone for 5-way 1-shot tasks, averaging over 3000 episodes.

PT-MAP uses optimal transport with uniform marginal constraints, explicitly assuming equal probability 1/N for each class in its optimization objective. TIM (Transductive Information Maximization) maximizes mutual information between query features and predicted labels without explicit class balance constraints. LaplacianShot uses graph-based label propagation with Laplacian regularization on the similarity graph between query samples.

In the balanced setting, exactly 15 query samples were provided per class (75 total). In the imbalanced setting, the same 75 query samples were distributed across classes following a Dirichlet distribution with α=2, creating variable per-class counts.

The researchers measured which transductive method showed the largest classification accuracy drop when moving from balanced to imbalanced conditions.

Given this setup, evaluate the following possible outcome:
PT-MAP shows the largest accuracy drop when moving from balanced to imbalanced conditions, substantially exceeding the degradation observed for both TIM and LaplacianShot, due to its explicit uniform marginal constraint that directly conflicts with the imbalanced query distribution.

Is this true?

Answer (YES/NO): YES